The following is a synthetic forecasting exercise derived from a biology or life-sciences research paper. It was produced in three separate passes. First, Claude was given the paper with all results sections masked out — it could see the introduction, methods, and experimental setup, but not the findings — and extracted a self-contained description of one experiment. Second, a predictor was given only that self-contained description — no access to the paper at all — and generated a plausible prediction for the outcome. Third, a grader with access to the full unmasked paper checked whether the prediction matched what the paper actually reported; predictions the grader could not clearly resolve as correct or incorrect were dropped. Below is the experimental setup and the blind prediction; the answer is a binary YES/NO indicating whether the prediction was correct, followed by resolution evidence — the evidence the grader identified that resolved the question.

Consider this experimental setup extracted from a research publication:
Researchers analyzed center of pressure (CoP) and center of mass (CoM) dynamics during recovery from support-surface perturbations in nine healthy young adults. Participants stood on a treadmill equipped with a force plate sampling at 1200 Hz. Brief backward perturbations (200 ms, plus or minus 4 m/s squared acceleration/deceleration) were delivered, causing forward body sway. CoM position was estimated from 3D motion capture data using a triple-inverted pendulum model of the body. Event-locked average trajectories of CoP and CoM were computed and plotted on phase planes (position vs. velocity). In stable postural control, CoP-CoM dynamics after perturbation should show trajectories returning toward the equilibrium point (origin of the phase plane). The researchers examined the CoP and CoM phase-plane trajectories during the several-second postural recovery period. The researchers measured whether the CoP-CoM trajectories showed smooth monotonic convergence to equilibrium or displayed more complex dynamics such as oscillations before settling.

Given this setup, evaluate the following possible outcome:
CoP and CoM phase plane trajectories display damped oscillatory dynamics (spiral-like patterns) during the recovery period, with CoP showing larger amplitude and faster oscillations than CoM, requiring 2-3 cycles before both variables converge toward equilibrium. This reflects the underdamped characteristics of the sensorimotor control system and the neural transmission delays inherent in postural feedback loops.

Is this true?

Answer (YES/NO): NO